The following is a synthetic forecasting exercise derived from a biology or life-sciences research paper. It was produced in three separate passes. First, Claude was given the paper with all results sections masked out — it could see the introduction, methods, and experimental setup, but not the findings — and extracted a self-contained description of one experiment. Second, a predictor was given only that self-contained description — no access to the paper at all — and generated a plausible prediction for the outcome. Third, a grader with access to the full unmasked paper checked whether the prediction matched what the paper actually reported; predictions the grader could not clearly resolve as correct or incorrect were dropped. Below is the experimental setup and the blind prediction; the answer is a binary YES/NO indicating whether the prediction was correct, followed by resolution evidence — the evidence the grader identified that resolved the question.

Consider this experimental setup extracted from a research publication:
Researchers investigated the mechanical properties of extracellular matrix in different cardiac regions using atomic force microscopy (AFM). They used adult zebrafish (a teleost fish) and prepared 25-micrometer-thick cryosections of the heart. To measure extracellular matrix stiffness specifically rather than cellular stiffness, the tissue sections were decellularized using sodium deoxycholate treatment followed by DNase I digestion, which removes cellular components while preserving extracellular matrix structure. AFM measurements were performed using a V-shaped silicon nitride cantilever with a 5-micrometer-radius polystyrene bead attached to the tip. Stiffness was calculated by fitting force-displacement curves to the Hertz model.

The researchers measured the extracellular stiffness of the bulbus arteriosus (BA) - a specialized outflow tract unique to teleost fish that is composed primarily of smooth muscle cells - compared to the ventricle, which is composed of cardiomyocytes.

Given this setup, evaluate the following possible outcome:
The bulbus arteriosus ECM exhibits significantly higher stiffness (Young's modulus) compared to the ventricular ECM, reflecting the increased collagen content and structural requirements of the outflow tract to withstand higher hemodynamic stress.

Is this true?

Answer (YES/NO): NO